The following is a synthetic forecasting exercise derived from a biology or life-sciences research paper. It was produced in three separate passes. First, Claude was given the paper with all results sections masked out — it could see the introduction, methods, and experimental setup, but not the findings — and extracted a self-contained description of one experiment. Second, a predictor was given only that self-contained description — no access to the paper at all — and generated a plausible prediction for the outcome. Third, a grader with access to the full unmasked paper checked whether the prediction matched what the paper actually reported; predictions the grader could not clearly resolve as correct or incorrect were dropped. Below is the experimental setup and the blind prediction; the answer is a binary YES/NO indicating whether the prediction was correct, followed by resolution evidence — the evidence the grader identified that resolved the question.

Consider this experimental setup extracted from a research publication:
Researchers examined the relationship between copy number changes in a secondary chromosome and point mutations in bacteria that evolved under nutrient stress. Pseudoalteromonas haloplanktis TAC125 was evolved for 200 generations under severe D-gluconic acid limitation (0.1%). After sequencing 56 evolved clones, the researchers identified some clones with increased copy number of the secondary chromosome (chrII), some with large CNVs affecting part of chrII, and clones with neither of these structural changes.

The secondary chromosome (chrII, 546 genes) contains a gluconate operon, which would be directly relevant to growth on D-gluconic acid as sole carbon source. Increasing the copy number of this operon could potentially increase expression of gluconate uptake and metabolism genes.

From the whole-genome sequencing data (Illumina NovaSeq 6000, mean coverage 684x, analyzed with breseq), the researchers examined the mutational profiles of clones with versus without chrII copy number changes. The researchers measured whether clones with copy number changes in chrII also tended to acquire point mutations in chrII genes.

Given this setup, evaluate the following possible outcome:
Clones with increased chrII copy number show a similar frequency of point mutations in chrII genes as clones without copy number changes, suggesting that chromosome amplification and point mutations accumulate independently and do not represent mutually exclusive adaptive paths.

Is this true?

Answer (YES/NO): NO